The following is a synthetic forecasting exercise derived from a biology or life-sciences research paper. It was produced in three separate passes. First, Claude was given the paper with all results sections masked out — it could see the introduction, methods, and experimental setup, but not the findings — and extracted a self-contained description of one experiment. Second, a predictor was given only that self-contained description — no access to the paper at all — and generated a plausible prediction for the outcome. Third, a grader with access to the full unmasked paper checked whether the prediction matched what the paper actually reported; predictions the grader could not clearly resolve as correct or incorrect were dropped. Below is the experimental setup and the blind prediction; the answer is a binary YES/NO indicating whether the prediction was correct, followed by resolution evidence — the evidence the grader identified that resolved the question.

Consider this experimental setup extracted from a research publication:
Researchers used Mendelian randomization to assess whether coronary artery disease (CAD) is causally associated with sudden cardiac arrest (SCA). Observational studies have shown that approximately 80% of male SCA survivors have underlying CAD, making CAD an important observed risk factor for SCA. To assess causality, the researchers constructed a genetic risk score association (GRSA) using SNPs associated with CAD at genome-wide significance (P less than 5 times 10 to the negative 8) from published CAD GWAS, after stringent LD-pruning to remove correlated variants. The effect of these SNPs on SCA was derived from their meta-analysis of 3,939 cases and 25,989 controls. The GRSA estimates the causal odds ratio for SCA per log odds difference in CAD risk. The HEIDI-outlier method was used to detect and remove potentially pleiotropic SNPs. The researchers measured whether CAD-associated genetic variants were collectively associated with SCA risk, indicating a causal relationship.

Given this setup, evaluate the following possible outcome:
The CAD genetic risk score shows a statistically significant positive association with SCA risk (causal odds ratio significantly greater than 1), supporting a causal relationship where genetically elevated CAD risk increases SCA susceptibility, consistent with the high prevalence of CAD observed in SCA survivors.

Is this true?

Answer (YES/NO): YES